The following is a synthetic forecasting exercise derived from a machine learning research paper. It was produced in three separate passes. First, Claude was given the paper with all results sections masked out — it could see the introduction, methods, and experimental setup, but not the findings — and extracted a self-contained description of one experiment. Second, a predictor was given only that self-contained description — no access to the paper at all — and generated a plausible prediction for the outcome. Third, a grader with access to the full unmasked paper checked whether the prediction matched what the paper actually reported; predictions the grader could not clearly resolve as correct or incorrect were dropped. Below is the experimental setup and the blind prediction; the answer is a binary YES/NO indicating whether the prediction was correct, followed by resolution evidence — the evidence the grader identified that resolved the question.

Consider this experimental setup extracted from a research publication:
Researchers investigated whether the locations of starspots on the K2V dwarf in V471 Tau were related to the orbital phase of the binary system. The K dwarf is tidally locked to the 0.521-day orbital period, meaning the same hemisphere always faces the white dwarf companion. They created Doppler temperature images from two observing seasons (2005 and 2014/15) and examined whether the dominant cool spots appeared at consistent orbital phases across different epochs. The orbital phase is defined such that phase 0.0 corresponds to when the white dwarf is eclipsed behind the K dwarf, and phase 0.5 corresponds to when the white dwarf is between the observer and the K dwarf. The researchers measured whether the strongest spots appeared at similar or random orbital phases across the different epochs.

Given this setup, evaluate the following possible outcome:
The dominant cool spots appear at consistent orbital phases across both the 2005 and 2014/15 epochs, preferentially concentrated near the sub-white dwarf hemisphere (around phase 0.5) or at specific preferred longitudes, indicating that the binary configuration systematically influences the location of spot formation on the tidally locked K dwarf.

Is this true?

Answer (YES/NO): YES